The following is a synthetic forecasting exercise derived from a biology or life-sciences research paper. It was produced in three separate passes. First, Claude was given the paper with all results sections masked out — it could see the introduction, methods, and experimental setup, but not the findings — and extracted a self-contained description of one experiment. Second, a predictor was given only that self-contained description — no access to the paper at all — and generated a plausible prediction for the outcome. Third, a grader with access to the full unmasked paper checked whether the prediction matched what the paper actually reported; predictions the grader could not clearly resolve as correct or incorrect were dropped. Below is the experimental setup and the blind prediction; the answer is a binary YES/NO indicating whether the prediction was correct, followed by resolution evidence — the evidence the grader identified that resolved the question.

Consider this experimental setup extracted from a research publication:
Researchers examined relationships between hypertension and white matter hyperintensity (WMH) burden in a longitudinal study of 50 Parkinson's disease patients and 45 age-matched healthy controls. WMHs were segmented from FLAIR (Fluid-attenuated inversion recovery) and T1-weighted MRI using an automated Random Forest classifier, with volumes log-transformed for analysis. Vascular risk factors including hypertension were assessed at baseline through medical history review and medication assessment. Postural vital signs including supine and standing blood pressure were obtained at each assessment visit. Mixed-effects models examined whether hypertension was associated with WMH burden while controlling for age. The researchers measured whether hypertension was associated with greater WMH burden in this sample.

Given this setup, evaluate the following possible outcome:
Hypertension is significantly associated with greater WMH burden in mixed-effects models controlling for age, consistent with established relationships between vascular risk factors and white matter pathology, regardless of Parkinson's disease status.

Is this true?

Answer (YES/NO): NO